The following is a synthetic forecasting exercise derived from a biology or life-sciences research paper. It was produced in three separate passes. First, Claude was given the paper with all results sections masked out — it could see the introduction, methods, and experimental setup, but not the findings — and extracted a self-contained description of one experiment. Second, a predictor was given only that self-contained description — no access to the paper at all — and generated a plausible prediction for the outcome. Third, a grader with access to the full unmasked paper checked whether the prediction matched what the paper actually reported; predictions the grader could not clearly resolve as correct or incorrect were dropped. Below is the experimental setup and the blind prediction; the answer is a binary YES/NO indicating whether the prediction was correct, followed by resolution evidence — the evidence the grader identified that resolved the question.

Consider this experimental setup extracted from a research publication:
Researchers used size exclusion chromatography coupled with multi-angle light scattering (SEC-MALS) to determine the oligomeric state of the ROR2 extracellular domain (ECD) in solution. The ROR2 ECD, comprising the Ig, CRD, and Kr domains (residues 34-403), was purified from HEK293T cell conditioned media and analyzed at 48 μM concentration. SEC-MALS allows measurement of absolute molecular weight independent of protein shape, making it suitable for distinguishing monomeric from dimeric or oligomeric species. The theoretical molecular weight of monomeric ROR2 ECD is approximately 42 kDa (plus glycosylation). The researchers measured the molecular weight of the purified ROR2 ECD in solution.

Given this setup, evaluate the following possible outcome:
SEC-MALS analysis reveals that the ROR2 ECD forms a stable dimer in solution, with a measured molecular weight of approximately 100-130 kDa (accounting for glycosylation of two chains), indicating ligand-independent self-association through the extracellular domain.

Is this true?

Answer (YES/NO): NO